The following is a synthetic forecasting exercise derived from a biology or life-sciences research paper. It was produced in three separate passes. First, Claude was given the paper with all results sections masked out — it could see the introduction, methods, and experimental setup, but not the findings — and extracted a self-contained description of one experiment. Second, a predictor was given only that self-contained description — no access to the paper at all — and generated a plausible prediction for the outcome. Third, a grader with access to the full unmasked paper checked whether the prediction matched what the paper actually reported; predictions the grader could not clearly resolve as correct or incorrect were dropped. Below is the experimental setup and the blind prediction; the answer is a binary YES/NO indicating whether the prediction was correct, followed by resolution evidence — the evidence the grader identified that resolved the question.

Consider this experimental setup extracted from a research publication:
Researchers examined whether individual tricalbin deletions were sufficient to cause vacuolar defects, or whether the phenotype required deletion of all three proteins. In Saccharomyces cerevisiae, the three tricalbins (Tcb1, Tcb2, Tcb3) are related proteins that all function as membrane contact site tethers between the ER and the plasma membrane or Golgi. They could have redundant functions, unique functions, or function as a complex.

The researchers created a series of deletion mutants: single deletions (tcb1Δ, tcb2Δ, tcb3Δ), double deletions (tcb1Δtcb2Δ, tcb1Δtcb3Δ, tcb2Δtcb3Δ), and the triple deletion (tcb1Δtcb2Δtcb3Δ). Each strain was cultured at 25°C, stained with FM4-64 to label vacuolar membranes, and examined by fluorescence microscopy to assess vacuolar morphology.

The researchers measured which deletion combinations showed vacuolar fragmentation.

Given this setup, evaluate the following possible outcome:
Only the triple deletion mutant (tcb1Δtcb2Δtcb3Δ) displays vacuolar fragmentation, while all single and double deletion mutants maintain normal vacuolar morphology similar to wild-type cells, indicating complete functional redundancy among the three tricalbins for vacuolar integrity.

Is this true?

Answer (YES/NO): NO